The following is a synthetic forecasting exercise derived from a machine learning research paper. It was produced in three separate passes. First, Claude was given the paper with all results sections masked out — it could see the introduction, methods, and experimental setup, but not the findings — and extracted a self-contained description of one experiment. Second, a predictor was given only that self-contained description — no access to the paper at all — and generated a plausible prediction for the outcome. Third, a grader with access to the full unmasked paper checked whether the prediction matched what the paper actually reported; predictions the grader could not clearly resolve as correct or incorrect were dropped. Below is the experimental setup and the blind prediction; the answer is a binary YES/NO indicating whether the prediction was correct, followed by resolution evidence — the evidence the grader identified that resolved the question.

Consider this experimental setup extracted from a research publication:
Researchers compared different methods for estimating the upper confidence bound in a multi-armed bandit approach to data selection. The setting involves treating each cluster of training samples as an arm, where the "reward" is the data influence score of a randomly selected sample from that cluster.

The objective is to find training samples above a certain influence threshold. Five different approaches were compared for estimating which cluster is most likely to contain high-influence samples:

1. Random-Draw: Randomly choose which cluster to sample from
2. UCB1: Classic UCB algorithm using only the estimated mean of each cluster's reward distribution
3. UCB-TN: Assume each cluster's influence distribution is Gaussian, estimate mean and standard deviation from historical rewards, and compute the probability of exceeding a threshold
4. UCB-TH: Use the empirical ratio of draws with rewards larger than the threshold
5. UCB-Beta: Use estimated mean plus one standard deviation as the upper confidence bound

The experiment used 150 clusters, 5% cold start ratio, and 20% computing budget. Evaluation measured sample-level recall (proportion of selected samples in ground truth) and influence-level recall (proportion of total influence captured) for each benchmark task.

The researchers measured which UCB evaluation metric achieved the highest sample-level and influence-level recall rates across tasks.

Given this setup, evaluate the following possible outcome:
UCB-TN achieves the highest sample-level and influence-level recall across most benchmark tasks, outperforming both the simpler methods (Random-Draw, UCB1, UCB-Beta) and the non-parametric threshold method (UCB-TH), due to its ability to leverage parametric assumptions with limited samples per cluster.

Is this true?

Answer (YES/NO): NO